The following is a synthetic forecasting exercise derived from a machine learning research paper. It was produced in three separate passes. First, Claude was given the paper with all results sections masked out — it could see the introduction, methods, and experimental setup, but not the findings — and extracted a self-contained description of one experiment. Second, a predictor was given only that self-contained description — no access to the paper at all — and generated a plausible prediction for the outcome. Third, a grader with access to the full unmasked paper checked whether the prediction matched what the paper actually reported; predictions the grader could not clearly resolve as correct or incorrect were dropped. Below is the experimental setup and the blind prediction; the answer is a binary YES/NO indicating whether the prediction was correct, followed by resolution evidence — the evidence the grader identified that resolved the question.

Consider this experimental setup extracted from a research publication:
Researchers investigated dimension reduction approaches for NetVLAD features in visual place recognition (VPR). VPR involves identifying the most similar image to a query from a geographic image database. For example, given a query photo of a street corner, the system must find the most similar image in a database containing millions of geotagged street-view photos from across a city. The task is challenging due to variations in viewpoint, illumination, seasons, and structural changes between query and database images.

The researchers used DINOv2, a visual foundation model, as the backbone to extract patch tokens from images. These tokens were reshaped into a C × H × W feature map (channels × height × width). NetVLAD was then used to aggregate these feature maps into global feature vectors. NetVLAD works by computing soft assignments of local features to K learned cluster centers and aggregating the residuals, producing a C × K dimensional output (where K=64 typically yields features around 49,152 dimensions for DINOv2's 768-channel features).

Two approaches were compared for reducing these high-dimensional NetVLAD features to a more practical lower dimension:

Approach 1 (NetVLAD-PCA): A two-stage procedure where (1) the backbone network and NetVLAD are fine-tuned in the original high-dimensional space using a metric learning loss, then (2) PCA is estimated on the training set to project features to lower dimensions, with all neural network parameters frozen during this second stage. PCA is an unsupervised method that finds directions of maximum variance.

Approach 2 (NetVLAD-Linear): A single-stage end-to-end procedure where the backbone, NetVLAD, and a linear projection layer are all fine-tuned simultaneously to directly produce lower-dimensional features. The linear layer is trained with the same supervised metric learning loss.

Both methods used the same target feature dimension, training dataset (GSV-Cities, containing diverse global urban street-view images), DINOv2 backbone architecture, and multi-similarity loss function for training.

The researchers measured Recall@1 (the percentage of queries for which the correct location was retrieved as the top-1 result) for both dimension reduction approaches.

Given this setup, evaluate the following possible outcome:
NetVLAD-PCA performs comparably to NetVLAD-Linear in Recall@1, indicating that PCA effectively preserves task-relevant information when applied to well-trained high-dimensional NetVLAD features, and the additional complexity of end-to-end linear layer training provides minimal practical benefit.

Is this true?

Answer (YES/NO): NO